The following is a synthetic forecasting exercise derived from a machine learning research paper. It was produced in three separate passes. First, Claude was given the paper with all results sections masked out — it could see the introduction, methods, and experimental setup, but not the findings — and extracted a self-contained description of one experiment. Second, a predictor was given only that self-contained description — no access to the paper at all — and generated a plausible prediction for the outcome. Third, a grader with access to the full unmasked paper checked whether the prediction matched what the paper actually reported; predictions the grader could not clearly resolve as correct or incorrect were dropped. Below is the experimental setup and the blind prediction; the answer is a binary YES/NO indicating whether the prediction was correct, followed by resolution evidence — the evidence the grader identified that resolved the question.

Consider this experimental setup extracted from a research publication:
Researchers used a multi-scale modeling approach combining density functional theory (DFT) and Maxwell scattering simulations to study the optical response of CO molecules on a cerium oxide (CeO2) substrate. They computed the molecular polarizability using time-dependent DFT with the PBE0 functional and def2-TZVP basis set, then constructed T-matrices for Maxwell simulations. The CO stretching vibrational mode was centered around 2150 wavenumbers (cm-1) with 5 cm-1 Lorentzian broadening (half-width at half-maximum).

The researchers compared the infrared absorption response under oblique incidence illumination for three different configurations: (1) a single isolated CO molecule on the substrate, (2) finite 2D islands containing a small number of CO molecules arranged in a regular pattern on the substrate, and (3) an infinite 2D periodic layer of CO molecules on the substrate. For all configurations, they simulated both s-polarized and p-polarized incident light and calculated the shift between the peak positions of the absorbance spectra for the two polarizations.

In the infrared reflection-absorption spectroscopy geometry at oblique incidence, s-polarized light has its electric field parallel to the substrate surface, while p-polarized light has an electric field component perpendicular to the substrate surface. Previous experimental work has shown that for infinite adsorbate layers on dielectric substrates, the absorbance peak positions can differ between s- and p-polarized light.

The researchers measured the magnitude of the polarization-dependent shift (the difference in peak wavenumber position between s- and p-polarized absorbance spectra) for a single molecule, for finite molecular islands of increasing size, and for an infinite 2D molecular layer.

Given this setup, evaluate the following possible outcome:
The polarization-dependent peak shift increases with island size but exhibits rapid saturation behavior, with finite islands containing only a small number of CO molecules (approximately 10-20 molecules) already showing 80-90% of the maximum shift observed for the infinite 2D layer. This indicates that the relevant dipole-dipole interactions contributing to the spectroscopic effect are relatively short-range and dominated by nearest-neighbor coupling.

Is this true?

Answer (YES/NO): NO